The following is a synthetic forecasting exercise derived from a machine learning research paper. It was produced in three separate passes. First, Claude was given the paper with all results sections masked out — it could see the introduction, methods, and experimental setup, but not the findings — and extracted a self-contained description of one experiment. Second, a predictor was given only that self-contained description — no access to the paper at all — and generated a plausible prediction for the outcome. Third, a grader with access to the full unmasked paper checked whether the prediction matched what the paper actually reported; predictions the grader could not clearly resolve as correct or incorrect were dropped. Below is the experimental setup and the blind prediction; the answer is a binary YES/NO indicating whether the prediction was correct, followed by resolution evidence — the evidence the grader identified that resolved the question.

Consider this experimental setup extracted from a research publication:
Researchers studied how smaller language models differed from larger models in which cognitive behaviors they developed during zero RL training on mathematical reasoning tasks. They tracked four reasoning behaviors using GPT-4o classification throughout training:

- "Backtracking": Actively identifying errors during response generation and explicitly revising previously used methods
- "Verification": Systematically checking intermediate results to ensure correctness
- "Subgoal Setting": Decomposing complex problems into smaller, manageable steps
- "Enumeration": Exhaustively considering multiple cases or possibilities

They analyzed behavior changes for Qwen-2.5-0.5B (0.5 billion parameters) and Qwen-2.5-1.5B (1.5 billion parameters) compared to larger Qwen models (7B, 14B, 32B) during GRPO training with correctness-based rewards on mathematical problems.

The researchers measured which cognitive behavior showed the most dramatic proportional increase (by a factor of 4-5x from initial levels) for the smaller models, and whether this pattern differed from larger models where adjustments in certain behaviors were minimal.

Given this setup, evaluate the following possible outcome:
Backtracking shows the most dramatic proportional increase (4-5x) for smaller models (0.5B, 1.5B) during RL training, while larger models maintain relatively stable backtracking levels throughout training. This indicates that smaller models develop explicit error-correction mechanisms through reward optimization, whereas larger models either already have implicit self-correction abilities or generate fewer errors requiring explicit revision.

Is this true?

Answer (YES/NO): NO